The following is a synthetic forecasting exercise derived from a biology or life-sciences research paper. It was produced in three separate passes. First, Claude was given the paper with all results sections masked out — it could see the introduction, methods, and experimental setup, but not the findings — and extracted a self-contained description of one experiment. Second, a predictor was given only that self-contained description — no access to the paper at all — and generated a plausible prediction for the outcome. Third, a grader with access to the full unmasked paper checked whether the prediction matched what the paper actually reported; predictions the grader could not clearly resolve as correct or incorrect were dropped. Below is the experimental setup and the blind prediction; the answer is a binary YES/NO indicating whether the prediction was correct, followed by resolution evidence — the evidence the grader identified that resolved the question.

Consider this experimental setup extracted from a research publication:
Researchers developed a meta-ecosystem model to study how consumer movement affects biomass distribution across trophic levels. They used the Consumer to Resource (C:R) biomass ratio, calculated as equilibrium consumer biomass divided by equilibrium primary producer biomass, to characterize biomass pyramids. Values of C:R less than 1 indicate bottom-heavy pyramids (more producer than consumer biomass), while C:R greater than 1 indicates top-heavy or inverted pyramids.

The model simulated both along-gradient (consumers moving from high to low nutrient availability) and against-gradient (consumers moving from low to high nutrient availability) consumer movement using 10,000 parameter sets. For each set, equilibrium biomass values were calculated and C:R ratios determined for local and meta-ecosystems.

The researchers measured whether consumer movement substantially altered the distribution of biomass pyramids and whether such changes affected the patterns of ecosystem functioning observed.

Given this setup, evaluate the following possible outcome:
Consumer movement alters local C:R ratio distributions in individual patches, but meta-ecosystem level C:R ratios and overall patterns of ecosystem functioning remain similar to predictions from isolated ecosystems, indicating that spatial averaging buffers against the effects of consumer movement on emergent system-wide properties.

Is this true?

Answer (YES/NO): NO